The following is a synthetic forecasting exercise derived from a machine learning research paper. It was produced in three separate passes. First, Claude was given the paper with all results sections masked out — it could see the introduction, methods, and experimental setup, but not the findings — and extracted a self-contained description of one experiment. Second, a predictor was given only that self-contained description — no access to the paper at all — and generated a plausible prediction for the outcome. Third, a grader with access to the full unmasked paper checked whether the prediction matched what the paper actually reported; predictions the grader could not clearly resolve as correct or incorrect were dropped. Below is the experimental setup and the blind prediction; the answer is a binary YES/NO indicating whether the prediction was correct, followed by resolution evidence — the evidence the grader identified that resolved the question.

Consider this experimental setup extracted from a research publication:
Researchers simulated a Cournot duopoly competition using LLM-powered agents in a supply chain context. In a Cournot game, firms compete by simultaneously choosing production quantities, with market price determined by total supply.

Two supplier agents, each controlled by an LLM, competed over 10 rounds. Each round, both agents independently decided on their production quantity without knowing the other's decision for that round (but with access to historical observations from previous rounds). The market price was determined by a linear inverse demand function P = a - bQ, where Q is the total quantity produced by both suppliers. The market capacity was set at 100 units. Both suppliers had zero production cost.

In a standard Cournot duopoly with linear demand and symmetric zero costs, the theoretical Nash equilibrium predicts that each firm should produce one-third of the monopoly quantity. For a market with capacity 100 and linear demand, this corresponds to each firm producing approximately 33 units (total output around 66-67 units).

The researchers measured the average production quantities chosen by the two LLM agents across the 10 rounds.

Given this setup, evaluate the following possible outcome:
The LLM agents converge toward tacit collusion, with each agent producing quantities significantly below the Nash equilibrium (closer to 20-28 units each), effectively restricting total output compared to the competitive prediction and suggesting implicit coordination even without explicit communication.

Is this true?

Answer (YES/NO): NO